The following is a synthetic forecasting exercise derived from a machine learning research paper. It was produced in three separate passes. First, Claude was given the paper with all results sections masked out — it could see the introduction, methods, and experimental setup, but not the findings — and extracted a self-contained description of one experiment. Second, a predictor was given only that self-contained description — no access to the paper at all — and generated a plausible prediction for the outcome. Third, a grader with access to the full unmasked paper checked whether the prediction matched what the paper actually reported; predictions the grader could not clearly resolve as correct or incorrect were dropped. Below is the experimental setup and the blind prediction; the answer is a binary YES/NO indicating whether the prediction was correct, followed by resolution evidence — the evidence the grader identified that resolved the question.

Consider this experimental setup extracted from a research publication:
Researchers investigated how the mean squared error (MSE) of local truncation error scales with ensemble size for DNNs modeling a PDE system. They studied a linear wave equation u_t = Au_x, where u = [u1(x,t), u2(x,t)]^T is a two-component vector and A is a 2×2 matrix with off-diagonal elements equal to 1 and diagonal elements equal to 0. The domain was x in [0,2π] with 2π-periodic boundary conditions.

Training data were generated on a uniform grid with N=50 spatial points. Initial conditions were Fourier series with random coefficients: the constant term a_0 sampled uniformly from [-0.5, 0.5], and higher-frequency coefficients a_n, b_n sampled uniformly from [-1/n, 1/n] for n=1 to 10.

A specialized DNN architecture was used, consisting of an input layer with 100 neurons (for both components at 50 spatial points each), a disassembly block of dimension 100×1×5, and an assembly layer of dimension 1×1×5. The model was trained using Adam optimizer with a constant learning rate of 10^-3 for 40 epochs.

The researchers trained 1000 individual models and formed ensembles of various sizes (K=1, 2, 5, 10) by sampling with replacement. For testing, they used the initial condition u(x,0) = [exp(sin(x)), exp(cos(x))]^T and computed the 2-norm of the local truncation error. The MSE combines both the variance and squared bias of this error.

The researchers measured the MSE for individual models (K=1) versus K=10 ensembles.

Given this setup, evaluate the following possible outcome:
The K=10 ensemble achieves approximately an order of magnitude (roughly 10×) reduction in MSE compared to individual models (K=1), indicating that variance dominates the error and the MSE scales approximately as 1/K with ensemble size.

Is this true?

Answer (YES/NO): NO